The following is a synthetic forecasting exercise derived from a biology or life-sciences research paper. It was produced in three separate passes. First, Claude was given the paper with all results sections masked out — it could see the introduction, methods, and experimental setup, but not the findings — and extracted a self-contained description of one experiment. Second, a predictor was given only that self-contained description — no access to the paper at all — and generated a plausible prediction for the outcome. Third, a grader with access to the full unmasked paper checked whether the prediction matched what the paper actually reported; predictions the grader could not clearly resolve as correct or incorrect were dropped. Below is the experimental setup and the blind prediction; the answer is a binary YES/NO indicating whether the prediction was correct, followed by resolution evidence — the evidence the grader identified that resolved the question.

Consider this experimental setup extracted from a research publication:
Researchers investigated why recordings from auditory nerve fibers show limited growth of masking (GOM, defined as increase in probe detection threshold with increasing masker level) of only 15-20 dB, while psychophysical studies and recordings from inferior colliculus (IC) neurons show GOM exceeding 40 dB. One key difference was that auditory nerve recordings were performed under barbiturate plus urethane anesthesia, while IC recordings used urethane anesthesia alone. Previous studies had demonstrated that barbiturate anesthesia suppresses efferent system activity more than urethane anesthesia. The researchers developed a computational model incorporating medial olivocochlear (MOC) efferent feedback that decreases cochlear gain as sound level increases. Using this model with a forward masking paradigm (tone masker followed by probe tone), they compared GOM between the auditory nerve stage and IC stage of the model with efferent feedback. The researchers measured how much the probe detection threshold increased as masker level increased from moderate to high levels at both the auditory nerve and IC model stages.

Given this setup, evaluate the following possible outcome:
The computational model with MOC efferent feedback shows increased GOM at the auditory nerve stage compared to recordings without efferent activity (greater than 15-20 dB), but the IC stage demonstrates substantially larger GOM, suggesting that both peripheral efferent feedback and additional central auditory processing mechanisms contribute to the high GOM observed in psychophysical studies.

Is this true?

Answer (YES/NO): NO